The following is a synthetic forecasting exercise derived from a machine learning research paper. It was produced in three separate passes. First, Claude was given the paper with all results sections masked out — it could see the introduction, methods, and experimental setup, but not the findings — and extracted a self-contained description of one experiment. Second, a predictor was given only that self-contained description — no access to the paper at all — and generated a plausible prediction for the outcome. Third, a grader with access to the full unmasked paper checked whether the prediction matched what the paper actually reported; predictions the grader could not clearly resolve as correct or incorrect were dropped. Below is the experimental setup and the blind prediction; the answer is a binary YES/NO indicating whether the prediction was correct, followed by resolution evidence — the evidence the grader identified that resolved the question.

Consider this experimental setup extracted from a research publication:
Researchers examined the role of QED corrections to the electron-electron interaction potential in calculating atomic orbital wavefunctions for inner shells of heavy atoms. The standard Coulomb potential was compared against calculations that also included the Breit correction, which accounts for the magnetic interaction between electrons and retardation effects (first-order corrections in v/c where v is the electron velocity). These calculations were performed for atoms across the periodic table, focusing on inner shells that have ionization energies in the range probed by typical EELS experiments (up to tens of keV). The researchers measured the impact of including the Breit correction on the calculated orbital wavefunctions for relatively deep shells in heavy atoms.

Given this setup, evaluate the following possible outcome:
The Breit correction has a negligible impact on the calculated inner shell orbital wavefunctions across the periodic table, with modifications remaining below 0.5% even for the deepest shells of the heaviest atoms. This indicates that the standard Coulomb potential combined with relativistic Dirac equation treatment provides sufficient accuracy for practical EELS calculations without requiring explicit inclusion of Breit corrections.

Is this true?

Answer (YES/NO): NO